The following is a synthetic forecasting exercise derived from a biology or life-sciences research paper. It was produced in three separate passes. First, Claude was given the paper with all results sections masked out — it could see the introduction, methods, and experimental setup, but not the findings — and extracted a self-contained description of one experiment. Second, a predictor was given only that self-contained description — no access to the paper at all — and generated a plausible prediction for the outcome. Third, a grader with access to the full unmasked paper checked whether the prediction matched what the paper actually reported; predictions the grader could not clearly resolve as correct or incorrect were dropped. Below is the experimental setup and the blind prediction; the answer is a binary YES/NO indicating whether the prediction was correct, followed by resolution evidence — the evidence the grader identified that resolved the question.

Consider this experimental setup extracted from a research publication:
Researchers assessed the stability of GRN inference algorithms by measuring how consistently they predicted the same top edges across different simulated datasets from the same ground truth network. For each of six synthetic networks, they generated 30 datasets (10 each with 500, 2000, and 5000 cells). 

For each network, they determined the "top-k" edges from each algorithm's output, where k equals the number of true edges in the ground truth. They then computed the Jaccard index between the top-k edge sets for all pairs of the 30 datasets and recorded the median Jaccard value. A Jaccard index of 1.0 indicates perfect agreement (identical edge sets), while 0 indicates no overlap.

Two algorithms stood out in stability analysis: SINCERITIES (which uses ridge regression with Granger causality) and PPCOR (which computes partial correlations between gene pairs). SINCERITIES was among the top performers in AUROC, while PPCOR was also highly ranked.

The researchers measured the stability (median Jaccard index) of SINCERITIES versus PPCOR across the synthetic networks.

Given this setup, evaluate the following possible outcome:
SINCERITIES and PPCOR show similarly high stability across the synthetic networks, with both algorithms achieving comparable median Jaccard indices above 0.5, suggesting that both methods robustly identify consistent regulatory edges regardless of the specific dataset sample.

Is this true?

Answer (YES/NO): NO